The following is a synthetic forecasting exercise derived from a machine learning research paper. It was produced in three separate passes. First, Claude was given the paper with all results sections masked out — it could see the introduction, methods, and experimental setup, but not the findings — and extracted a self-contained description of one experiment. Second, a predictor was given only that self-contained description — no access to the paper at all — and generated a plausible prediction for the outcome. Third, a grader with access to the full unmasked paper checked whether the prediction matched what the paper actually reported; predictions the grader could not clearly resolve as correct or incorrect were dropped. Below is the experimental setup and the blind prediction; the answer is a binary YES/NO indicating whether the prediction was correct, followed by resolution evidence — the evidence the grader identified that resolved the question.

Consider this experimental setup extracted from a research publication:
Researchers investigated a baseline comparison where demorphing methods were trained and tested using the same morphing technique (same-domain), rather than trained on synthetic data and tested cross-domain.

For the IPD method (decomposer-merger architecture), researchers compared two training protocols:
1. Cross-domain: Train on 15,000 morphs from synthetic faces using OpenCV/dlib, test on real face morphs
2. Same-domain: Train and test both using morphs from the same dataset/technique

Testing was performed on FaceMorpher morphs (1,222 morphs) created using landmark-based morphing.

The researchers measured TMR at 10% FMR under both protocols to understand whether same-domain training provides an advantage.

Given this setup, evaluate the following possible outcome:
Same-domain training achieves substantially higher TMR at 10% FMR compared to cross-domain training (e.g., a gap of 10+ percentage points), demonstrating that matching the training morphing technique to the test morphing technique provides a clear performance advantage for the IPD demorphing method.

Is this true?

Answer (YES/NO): NO